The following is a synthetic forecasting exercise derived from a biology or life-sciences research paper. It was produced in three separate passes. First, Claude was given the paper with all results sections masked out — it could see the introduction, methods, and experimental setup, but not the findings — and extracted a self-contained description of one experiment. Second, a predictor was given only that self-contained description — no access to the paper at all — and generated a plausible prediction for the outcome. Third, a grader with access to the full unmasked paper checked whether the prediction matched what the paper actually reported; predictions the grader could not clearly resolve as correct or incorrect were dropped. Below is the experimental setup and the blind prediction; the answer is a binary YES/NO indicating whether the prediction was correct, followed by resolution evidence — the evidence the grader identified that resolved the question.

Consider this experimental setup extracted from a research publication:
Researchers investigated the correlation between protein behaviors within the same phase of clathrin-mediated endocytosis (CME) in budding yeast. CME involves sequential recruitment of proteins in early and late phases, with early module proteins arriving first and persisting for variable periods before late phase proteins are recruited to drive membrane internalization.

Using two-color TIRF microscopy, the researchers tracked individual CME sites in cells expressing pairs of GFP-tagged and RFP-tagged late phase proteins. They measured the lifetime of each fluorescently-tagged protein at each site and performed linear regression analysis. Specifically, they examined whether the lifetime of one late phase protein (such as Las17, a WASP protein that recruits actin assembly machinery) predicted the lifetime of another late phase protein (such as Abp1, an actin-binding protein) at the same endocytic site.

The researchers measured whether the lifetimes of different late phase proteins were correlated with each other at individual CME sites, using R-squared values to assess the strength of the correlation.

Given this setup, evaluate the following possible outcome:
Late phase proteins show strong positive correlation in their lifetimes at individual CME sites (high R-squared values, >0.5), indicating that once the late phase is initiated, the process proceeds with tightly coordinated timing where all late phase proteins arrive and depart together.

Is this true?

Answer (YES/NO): NO